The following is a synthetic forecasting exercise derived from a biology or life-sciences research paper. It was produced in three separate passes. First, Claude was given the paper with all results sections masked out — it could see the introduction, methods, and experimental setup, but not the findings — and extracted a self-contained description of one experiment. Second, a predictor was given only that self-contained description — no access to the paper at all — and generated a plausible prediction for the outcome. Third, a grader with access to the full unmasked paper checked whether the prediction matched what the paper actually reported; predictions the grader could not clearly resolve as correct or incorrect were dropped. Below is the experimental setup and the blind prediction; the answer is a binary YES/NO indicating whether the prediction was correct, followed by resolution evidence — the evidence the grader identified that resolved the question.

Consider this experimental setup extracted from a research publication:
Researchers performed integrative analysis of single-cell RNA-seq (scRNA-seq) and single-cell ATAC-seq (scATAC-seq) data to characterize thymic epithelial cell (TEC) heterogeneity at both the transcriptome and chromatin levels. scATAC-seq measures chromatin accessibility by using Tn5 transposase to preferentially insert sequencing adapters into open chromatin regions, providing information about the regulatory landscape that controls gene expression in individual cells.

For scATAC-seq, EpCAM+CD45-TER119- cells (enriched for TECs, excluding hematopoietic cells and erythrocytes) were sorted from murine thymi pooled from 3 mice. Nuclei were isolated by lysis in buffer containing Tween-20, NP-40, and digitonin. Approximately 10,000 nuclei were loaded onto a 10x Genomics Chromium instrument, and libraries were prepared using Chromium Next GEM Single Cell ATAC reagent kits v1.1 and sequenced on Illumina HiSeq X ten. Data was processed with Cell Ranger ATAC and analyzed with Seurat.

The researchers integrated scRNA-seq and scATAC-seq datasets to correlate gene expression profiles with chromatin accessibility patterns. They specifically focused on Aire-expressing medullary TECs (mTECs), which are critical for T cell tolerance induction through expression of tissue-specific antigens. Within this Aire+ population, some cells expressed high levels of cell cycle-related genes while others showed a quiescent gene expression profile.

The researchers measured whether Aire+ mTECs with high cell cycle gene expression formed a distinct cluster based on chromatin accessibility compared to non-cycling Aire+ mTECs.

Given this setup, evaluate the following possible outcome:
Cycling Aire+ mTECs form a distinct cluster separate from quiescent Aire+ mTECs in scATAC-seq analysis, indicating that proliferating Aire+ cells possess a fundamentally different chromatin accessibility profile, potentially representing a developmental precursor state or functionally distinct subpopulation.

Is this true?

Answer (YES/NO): YES